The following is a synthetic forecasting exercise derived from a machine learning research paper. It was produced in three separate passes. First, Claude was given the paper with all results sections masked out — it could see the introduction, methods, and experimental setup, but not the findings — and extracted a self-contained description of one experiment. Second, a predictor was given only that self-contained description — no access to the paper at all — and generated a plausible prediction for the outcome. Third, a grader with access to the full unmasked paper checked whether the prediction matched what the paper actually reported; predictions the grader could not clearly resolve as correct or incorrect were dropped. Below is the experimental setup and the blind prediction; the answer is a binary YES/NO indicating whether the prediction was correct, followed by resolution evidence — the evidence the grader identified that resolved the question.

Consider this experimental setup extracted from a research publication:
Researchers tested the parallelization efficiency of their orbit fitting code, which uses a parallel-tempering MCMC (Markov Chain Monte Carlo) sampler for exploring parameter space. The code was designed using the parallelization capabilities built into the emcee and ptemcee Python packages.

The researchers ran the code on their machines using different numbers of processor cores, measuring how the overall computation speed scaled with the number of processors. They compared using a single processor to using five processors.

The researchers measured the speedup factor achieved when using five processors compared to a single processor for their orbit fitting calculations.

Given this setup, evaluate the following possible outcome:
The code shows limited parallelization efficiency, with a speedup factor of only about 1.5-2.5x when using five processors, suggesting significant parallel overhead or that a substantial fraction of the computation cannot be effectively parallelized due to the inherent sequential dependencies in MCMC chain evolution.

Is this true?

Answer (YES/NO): YES